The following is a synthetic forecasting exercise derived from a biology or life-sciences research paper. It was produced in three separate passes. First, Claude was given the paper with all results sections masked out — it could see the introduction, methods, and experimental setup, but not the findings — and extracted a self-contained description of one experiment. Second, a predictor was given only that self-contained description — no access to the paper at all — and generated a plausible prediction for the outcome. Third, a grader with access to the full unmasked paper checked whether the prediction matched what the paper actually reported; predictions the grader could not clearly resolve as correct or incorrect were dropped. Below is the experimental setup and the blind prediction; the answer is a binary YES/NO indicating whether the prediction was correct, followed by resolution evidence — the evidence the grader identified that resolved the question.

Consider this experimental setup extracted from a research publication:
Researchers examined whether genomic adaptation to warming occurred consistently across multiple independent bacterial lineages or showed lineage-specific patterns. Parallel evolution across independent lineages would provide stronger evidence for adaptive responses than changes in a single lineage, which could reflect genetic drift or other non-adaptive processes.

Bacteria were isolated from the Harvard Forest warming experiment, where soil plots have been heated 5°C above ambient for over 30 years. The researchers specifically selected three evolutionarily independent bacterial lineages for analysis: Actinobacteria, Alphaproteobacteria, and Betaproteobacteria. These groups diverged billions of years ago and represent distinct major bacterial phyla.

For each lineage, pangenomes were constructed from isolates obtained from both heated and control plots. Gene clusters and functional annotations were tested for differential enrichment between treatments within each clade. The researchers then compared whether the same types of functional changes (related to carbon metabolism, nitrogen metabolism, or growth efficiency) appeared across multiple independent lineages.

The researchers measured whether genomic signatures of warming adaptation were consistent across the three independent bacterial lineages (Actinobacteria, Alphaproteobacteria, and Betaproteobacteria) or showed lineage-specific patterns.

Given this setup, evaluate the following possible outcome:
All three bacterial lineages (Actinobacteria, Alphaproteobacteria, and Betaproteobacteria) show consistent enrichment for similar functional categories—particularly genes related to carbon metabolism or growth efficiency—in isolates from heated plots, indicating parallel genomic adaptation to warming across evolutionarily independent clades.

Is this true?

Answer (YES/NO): NO